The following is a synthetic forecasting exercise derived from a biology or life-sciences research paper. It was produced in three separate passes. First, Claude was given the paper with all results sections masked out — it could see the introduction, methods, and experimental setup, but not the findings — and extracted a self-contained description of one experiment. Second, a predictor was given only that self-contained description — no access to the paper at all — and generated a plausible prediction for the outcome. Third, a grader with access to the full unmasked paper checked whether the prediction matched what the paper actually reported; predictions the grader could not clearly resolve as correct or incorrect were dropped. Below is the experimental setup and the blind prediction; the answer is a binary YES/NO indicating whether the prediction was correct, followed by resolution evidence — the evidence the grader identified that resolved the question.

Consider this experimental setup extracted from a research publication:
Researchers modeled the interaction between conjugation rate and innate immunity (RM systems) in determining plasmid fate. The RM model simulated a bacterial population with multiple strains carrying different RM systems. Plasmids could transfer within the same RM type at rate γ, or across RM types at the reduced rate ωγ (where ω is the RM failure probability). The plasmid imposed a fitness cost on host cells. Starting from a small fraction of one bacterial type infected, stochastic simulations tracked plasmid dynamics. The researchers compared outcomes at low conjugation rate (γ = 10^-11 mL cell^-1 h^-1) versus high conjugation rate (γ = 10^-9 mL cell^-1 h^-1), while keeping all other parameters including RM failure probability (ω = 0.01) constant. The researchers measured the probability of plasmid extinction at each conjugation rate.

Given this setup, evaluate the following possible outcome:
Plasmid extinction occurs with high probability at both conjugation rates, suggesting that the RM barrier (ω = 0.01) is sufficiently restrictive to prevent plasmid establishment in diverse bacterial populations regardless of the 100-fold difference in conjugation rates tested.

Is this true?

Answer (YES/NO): NO